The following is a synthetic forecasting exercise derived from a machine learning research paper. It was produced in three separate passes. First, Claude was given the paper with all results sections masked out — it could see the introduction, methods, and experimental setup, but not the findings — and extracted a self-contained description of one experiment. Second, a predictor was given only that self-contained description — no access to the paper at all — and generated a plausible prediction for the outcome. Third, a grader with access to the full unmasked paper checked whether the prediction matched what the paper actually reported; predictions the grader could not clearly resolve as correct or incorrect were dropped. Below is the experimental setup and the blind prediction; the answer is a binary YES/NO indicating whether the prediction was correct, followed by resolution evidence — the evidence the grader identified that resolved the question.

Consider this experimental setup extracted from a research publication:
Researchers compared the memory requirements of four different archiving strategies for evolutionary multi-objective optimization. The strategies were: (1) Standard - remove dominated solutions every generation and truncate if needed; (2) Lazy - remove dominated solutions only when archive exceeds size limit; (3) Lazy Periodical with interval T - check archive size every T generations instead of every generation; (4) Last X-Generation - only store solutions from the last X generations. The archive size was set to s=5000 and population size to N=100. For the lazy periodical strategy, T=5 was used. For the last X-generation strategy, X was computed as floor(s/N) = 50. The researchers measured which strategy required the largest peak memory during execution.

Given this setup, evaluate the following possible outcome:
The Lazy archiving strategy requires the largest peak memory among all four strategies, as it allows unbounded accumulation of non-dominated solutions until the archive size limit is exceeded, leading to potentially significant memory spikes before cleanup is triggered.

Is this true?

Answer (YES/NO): NO